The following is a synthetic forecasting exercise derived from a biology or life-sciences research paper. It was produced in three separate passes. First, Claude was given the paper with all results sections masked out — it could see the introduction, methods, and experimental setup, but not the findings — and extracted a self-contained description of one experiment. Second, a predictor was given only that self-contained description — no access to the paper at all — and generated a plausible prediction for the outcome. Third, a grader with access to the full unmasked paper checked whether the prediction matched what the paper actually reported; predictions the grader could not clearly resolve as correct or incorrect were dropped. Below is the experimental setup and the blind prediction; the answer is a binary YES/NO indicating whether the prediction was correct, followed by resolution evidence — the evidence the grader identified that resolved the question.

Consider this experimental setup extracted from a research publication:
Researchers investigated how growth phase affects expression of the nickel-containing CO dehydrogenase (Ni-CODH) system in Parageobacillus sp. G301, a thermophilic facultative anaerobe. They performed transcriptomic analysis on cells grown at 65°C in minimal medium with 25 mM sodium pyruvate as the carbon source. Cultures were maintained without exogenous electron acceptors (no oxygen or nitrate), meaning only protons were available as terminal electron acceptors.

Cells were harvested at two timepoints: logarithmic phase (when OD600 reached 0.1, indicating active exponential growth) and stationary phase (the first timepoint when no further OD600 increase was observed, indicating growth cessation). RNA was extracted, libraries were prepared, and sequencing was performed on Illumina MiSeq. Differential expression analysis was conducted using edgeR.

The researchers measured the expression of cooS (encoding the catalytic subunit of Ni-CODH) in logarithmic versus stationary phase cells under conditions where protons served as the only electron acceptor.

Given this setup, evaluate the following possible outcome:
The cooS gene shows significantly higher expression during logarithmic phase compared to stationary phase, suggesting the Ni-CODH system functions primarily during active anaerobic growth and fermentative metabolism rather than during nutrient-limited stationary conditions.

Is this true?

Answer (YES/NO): NO